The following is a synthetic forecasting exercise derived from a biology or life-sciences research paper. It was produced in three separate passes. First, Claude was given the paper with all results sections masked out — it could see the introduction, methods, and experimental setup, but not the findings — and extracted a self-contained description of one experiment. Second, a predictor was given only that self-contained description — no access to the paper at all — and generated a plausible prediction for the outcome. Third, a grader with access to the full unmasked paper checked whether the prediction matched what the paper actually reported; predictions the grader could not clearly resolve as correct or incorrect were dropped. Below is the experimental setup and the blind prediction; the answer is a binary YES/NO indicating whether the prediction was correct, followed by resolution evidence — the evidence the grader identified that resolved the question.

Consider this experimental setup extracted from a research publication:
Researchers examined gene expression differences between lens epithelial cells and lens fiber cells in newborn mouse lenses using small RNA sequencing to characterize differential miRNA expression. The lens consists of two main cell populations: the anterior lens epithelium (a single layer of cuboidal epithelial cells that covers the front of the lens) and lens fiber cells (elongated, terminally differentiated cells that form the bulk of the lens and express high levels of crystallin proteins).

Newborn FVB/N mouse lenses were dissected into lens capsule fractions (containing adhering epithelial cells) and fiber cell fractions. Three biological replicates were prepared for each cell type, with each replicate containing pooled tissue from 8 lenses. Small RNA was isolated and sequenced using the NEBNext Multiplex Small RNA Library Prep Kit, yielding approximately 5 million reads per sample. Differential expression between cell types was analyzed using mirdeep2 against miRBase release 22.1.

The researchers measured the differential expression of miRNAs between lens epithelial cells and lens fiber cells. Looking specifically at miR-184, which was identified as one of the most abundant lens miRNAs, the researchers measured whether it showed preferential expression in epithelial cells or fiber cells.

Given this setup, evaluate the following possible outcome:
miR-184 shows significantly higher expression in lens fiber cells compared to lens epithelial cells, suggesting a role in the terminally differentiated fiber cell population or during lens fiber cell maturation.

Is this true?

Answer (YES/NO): NO